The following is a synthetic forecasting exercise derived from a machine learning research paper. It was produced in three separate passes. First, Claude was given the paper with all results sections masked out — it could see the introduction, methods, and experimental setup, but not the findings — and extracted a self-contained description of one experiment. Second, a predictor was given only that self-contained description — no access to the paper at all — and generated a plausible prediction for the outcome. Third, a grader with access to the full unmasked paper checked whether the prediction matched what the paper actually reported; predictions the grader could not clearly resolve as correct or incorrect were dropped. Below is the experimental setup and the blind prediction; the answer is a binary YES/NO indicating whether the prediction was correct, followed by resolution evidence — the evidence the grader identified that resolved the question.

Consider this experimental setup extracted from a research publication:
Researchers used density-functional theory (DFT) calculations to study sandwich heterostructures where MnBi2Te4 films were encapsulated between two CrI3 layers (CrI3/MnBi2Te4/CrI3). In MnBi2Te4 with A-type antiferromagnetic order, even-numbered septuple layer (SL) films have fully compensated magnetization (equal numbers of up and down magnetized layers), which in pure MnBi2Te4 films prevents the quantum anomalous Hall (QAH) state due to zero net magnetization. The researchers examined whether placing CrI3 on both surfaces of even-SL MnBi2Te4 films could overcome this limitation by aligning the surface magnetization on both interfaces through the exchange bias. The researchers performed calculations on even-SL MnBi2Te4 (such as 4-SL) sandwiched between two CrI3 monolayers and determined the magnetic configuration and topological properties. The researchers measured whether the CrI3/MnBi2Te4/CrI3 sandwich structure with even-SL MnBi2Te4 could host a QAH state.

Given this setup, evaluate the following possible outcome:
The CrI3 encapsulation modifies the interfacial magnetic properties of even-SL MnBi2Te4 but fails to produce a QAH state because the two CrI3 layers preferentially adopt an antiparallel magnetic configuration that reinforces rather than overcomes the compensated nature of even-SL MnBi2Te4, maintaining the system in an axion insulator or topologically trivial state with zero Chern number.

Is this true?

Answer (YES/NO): NO